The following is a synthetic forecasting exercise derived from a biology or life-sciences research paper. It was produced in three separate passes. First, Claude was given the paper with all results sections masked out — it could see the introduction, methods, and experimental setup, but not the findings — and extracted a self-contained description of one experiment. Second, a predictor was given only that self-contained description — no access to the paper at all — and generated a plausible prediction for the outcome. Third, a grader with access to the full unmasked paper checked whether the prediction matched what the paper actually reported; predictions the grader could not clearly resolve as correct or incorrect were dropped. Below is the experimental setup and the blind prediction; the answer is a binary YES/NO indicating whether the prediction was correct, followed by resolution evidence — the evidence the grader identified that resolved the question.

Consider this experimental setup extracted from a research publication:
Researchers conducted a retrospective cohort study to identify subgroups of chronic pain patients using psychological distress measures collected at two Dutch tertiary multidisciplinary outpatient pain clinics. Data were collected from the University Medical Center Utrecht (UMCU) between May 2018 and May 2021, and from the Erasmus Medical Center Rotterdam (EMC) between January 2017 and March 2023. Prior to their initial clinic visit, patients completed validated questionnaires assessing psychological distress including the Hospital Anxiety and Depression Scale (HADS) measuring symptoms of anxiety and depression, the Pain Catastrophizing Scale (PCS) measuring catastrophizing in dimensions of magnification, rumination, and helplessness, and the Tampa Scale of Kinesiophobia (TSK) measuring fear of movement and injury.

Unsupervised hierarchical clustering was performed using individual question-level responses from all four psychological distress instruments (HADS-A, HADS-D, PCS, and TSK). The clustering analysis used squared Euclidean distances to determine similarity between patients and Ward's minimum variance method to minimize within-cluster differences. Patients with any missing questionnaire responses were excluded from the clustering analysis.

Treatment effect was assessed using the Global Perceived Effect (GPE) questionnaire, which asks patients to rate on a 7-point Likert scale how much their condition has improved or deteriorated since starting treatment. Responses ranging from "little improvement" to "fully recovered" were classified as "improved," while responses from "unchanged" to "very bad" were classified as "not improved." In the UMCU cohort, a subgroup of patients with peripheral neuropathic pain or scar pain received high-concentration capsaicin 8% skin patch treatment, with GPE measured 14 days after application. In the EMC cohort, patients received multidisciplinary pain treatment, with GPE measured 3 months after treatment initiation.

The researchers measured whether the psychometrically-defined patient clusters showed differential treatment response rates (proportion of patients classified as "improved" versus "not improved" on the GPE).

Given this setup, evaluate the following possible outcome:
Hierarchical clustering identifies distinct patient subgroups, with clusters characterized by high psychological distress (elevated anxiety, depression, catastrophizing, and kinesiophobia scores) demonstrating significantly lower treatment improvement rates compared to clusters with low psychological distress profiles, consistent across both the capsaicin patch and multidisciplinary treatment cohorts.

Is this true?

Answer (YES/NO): YES